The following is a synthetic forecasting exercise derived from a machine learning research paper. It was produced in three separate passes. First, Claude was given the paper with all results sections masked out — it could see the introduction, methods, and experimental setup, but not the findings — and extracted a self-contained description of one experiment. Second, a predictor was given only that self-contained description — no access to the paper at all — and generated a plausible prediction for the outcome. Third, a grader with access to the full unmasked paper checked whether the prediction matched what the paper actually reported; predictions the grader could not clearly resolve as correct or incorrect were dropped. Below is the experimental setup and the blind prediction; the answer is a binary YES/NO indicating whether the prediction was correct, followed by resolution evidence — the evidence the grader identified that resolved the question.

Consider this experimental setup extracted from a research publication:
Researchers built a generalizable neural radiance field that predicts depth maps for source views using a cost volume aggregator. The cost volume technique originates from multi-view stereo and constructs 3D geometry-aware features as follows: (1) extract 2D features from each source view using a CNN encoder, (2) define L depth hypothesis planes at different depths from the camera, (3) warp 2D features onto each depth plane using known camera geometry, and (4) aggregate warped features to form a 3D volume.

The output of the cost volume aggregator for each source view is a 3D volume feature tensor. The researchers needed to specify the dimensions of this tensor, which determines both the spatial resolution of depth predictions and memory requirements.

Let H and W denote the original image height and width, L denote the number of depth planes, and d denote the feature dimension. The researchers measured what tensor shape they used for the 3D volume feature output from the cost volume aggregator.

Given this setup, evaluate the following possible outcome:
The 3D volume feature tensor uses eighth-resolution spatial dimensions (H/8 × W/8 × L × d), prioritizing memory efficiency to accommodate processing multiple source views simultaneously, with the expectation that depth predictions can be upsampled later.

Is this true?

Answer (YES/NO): NO